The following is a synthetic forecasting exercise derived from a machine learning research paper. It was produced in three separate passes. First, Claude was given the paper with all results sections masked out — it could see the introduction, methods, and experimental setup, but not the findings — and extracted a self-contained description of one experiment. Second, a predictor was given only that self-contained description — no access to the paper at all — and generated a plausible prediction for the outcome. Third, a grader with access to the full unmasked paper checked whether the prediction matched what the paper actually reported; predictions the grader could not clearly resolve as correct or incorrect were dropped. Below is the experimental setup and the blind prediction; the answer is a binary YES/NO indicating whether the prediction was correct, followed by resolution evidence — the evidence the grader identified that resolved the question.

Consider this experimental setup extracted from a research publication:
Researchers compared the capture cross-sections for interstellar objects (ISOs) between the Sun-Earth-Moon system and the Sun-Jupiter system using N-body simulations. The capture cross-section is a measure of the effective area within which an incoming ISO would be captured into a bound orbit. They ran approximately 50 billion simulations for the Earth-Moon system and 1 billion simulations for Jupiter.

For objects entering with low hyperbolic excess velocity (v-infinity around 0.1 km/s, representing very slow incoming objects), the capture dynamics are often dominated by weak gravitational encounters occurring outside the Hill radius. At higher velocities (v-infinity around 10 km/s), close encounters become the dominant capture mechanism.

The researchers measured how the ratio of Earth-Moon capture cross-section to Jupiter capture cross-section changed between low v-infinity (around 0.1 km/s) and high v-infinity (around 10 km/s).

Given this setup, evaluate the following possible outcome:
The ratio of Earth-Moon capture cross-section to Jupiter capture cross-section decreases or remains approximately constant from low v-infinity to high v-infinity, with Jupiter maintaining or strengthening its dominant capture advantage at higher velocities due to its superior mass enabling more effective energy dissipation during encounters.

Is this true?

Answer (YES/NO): YES